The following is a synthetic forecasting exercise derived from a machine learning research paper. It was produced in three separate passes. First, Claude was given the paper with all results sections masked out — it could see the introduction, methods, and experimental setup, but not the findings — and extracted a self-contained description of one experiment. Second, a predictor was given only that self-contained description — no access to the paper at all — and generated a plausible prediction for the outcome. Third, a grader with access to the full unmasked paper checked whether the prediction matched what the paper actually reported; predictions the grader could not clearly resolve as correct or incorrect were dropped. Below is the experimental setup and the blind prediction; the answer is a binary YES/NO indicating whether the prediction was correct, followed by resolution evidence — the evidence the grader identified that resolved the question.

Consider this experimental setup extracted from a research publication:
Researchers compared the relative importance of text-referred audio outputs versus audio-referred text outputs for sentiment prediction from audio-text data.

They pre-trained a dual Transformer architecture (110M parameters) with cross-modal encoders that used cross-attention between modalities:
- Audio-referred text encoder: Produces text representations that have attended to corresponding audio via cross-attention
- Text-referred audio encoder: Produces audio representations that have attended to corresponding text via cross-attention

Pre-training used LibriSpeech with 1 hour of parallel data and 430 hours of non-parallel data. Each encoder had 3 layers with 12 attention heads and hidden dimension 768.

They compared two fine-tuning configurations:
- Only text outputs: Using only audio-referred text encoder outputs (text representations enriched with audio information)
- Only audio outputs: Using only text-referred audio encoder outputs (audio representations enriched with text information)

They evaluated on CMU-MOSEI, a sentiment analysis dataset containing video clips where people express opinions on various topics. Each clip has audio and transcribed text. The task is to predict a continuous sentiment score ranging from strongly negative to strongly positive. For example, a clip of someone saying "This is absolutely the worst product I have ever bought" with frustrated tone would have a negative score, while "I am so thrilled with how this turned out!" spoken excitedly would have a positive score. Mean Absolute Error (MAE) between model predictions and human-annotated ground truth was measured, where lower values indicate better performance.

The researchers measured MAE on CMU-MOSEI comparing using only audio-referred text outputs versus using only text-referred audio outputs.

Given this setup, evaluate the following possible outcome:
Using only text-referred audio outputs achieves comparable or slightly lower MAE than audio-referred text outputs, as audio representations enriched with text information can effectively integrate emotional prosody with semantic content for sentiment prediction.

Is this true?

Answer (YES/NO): YES